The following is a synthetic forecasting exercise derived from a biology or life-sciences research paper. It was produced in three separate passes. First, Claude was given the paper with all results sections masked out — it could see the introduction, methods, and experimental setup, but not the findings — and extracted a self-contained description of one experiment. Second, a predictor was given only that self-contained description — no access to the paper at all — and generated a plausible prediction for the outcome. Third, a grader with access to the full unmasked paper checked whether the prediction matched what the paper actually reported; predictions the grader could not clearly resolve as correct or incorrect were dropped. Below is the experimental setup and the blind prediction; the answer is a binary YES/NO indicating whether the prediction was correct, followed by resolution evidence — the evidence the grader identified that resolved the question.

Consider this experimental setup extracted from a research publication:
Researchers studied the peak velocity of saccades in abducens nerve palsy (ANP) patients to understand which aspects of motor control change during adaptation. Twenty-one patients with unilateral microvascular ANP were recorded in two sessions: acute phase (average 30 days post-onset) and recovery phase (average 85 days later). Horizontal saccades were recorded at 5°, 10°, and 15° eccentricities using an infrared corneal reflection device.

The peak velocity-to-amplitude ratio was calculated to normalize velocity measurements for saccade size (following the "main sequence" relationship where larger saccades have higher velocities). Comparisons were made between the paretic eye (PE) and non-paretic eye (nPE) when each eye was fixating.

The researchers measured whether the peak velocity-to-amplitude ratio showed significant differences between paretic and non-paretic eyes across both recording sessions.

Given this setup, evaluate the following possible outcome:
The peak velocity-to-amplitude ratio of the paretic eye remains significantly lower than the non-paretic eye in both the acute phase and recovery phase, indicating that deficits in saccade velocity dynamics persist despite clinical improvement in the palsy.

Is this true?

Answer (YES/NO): NO